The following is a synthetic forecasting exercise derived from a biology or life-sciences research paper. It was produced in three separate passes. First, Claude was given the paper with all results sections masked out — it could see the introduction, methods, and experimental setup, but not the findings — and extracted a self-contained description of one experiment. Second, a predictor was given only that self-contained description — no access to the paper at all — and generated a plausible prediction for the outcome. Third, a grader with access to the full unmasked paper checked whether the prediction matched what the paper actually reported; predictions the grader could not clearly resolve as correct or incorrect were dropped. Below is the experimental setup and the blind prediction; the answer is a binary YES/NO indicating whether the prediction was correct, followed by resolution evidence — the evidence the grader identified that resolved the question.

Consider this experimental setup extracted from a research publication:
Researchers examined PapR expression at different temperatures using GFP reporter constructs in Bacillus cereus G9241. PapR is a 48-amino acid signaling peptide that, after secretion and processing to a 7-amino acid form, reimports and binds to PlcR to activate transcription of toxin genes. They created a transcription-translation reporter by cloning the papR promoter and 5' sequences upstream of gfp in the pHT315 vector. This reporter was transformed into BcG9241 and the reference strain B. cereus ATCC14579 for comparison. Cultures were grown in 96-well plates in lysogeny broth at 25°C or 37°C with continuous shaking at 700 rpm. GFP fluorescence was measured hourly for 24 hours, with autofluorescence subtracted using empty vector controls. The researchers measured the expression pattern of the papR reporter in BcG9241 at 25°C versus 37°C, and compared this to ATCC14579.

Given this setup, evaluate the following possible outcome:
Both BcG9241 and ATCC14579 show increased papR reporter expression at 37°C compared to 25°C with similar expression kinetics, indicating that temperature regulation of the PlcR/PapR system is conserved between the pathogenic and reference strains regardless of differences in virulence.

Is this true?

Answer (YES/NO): NO